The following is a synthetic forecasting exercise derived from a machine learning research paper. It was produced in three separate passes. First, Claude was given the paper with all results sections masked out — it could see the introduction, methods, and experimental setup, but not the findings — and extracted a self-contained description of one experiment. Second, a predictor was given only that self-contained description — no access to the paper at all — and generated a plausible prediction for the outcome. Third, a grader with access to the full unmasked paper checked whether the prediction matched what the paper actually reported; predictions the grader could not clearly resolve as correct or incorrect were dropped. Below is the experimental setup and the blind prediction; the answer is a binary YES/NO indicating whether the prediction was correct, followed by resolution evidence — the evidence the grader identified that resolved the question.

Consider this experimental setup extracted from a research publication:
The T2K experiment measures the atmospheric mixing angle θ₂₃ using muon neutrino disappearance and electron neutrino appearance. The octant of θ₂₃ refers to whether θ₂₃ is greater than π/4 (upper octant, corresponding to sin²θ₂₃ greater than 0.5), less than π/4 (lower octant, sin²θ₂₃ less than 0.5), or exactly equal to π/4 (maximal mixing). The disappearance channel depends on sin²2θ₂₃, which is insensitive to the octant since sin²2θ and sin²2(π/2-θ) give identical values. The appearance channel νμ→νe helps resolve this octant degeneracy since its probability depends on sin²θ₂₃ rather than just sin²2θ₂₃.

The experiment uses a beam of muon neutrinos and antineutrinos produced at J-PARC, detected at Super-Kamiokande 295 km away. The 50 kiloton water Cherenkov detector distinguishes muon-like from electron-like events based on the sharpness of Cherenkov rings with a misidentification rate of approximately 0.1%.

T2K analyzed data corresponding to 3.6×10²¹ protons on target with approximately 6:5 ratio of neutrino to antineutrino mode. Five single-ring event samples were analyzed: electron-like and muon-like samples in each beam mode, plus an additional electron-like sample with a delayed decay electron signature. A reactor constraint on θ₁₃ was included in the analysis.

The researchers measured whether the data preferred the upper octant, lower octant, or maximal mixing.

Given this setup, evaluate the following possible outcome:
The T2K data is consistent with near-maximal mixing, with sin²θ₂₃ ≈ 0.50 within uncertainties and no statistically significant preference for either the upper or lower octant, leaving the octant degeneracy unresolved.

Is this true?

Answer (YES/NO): NO